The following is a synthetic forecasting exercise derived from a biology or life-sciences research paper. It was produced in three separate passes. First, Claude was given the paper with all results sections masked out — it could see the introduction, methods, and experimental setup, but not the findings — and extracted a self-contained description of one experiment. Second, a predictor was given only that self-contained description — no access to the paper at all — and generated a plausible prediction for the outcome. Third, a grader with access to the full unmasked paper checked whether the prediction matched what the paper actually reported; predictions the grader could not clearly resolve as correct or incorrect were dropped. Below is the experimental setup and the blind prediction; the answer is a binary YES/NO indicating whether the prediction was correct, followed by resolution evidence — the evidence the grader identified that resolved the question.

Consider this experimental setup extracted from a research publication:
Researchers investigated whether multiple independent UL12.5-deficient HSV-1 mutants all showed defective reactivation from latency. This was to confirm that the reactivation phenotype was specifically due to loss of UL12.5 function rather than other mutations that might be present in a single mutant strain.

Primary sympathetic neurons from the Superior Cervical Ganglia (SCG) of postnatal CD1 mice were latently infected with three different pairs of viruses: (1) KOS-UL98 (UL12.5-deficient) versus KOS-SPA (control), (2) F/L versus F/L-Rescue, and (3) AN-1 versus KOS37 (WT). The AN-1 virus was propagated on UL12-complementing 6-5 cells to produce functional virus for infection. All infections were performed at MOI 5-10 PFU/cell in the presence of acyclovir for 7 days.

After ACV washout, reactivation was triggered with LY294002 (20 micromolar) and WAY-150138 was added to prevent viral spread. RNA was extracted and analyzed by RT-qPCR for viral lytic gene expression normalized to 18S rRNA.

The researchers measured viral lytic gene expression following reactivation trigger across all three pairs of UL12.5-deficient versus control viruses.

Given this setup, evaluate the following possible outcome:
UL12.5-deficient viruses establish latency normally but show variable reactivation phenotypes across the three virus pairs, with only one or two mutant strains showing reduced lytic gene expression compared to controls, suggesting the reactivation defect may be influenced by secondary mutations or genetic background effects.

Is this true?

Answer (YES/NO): NO